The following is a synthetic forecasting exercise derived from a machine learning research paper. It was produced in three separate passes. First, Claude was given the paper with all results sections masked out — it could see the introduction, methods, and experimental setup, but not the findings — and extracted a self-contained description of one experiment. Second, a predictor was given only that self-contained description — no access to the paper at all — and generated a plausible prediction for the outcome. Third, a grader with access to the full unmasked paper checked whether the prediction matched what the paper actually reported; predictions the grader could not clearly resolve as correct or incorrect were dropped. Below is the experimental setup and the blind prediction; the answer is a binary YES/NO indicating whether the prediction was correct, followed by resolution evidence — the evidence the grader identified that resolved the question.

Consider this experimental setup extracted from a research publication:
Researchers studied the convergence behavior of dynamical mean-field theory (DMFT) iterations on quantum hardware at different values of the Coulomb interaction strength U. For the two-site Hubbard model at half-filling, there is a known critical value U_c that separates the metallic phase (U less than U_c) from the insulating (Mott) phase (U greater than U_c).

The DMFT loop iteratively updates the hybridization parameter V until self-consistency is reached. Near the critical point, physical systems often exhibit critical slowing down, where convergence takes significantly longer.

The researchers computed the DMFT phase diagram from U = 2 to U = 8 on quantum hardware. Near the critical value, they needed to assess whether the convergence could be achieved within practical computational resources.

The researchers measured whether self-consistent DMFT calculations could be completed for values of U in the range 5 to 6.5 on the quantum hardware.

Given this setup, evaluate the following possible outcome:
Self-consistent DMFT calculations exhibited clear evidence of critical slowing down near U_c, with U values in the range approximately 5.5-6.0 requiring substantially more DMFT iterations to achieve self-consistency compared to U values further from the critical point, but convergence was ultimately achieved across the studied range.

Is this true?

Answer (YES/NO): NO